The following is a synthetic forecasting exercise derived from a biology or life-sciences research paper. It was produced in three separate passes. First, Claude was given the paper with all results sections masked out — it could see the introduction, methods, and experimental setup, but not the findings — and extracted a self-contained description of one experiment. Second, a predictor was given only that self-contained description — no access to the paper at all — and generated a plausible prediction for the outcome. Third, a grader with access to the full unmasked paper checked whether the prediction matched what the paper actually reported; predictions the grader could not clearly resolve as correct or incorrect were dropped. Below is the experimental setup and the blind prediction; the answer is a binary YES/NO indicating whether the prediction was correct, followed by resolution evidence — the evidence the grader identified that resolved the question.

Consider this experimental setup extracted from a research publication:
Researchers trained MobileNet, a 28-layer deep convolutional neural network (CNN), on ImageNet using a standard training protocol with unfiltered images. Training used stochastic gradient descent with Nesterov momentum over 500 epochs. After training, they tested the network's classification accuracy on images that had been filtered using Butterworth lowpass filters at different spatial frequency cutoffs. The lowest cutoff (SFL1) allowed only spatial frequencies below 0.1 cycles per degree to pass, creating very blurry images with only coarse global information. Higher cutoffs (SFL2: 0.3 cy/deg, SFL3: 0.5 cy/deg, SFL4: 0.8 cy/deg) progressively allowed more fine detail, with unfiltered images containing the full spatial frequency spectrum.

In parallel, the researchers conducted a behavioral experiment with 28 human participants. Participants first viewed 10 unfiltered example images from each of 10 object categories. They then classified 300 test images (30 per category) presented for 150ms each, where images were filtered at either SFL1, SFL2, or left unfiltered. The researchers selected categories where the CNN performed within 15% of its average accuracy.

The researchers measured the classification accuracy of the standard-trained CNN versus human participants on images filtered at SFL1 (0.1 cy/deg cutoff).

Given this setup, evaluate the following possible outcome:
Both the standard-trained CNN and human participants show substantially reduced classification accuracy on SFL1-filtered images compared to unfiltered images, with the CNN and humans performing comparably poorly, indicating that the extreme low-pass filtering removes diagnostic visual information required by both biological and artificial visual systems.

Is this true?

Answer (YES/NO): NO